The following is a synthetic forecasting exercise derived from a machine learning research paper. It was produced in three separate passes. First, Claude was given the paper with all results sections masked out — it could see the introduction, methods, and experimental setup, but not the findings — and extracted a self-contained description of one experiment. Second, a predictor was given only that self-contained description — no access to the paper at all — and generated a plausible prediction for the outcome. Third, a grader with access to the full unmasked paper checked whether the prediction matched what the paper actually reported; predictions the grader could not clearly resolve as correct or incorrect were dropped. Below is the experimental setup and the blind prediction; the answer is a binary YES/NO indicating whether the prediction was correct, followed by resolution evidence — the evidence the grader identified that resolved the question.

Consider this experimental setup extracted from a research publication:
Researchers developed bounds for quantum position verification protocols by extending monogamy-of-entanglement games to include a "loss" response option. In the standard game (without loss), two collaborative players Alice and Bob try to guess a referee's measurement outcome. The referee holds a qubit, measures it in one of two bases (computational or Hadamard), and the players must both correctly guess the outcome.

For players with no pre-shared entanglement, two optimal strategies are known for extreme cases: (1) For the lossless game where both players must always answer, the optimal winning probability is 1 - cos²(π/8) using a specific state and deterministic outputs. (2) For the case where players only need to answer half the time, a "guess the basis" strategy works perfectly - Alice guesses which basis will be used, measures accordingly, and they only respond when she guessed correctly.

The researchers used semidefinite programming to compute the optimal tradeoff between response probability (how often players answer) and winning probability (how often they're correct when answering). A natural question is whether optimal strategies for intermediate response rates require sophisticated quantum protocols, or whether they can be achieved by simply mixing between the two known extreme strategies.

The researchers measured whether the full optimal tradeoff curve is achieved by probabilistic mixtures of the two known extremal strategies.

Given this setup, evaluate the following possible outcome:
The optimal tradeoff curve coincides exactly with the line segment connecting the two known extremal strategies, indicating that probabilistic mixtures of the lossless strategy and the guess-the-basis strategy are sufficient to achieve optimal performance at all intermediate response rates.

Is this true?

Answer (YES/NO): YES